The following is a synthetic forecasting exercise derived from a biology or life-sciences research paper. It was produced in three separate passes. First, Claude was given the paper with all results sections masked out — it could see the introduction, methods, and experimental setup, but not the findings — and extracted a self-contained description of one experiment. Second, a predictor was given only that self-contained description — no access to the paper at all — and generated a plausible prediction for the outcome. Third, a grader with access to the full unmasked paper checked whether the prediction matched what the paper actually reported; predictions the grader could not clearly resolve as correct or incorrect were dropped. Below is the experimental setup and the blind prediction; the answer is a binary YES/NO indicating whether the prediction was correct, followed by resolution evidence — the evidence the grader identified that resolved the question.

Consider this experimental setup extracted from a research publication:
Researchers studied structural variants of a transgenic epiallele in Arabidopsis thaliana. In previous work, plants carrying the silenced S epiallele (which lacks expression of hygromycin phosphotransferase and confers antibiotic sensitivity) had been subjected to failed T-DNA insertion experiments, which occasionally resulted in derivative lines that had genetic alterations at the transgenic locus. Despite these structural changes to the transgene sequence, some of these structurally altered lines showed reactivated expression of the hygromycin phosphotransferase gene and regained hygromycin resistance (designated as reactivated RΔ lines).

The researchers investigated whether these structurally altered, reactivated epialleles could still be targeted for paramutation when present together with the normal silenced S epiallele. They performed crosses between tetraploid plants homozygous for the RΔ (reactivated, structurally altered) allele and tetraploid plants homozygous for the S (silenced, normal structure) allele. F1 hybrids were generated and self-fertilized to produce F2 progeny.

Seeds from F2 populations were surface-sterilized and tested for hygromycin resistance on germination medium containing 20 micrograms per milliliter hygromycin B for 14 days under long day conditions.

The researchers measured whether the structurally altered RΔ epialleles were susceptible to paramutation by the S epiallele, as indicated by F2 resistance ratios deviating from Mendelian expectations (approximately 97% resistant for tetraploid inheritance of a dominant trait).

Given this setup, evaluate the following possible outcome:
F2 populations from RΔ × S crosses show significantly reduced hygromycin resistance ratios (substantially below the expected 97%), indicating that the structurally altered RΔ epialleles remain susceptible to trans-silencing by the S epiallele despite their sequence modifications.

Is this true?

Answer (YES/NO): NO